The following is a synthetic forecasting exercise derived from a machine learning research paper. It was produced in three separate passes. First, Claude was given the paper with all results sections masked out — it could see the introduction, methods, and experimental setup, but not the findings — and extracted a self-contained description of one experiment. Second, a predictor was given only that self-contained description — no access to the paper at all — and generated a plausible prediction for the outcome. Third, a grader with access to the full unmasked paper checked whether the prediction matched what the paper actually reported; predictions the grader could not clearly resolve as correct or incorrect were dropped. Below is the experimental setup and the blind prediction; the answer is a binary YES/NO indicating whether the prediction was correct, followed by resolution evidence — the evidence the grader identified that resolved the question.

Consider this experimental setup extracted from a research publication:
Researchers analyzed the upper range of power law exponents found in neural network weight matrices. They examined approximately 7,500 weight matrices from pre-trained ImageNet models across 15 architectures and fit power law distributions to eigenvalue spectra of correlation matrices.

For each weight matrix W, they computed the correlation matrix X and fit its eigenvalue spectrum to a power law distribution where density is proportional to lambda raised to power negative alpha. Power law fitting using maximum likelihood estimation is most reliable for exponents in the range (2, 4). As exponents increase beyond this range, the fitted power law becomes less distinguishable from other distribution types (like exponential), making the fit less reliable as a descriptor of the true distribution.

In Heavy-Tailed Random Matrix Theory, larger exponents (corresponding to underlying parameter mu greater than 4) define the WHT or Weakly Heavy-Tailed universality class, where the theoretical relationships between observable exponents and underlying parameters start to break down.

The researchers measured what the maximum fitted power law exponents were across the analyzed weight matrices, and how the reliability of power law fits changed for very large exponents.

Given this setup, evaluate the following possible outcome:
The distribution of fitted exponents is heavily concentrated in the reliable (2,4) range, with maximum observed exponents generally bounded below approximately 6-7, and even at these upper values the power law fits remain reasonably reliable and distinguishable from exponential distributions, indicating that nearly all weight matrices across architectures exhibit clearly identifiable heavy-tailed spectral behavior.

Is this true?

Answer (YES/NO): NO